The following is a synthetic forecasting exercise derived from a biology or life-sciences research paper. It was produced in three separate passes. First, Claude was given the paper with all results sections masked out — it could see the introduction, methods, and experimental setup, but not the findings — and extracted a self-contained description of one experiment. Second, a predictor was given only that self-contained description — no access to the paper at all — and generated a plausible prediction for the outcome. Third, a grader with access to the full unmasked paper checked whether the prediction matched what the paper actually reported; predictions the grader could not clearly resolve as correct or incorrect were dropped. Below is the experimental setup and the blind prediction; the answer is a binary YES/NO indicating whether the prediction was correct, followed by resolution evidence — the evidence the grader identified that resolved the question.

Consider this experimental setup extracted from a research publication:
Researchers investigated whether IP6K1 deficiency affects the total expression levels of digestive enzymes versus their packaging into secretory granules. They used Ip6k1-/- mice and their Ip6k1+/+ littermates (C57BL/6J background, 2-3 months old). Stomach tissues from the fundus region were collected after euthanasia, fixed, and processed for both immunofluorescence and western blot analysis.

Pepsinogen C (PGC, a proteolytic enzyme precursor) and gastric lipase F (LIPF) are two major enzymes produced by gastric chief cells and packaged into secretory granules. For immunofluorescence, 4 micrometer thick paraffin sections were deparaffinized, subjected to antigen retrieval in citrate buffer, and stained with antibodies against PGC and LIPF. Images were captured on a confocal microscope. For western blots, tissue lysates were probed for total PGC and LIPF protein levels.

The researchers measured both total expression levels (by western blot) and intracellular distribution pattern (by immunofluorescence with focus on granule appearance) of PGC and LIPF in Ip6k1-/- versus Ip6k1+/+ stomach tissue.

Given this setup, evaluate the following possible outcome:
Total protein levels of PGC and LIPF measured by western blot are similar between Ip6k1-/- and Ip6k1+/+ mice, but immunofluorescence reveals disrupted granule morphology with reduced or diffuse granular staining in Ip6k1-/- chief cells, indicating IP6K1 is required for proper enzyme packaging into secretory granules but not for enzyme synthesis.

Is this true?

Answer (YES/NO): YES